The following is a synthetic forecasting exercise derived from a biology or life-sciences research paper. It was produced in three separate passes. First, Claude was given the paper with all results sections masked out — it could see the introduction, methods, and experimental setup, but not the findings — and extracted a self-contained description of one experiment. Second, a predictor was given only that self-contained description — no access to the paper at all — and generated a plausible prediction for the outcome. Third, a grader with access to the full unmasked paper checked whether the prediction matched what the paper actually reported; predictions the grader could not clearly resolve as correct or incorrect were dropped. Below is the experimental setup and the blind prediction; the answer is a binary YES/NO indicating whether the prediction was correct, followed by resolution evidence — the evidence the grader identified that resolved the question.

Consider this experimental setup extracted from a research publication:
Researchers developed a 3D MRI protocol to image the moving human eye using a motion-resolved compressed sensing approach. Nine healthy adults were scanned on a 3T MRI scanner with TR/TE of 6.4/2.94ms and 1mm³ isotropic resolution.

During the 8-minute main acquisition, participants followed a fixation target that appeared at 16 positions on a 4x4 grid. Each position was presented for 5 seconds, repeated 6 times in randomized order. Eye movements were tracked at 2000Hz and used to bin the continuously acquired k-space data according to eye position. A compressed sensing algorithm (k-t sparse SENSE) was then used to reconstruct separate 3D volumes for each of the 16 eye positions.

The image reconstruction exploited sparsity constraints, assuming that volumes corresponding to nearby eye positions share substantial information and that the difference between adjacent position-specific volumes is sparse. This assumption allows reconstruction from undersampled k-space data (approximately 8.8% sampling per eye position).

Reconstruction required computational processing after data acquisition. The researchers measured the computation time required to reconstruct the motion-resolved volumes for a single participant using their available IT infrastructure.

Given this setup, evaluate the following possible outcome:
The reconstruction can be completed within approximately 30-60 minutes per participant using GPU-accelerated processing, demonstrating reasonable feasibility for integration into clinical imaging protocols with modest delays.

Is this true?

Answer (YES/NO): NO